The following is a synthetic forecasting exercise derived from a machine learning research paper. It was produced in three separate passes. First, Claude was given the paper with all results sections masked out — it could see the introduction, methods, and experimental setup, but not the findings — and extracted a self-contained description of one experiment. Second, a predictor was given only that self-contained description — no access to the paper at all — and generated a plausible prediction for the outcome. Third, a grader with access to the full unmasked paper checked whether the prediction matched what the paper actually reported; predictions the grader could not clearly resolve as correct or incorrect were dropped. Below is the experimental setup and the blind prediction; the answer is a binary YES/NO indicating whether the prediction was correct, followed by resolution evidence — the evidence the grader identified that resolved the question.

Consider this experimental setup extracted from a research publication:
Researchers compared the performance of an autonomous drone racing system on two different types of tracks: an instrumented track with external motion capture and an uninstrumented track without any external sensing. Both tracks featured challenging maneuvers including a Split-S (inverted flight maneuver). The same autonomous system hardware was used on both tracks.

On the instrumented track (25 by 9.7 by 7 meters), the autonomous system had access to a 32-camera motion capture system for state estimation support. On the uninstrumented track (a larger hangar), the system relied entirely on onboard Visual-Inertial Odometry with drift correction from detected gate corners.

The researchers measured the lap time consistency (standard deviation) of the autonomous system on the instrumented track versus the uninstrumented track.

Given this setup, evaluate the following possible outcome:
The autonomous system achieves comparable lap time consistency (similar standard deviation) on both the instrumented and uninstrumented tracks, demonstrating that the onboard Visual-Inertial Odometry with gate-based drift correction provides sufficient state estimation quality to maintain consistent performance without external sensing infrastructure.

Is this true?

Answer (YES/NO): NO